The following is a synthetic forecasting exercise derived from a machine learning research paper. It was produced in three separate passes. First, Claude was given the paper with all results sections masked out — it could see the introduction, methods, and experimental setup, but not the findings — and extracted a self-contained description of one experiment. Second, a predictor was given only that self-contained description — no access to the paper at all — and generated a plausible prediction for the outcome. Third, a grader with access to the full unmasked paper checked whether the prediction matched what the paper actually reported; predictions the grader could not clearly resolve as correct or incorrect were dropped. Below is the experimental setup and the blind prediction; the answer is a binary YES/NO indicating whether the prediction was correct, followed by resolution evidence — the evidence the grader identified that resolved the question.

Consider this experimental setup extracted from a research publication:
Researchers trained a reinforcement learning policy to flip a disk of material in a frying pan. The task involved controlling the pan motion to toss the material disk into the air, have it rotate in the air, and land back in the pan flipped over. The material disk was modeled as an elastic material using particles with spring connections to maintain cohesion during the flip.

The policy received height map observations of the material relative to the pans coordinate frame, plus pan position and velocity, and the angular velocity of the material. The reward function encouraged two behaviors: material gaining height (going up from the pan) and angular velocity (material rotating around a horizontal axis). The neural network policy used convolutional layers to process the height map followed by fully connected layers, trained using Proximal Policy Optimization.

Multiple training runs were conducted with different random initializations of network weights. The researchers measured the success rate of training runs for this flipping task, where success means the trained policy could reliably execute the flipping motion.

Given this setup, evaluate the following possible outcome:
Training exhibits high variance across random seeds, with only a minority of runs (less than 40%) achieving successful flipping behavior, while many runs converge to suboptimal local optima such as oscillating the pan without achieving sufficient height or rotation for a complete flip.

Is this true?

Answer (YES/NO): NO